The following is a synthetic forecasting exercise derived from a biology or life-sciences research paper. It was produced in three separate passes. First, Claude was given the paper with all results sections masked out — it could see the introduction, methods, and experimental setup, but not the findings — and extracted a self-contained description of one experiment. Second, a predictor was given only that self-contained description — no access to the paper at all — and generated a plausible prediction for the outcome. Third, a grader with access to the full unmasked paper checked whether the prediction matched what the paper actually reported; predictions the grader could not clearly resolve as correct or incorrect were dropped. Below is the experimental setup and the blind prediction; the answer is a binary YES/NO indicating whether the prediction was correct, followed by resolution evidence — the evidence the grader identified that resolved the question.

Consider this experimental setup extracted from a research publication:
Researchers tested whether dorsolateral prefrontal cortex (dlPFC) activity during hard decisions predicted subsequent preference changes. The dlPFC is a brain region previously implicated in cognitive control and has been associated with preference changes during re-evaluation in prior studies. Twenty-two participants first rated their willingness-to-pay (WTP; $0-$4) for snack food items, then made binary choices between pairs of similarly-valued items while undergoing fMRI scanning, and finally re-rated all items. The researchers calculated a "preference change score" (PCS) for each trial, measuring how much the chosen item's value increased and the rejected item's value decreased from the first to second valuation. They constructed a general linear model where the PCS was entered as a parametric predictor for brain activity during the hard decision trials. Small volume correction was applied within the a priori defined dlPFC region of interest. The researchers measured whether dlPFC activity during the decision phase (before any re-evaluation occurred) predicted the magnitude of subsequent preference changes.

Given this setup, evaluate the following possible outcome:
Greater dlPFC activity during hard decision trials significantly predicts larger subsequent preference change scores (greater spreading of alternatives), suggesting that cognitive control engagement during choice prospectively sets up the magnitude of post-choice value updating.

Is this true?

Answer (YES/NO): YES